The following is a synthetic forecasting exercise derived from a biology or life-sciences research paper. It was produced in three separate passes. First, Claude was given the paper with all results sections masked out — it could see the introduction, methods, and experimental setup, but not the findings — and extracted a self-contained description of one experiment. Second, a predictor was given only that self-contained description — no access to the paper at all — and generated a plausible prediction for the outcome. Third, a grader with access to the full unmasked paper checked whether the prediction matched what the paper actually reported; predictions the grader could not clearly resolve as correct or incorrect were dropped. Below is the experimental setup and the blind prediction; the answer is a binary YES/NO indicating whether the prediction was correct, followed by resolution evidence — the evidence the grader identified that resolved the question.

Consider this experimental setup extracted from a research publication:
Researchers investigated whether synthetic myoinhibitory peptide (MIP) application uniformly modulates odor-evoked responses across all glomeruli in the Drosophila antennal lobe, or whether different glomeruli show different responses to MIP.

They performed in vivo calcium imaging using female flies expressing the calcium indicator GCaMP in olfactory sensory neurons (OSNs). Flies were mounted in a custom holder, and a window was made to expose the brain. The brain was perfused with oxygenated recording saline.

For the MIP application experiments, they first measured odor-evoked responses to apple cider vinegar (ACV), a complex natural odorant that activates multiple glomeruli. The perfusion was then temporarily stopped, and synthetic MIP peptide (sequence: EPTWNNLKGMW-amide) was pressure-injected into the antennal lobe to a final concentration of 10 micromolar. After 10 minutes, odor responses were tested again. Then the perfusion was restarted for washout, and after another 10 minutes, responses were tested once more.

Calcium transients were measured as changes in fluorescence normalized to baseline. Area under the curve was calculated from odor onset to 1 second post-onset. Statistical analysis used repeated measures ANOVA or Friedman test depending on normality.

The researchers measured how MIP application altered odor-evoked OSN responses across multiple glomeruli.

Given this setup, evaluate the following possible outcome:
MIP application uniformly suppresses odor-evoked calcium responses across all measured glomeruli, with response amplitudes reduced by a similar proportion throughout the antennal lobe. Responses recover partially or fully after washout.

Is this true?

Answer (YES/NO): NO